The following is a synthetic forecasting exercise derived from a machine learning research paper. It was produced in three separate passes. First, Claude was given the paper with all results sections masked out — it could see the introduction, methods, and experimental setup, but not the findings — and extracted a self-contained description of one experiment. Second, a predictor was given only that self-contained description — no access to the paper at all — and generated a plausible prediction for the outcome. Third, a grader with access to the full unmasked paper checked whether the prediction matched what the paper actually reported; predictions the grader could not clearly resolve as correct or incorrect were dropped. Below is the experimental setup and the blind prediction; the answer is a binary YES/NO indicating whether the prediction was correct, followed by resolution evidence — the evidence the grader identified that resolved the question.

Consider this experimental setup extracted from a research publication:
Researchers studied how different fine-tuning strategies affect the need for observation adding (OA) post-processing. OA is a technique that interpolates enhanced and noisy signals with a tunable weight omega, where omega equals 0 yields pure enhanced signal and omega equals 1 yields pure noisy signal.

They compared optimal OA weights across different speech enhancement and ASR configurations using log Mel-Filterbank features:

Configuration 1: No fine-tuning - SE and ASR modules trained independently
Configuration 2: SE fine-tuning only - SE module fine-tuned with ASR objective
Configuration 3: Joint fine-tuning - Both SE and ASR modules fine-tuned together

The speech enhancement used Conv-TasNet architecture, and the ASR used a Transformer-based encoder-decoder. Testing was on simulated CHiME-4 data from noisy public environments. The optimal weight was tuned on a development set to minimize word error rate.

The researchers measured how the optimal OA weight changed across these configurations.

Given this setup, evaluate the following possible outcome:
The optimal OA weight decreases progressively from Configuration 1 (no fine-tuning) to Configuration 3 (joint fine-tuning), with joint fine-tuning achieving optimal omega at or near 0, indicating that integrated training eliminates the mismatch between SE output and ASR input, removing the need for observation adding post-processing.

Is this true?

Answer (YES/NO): YES